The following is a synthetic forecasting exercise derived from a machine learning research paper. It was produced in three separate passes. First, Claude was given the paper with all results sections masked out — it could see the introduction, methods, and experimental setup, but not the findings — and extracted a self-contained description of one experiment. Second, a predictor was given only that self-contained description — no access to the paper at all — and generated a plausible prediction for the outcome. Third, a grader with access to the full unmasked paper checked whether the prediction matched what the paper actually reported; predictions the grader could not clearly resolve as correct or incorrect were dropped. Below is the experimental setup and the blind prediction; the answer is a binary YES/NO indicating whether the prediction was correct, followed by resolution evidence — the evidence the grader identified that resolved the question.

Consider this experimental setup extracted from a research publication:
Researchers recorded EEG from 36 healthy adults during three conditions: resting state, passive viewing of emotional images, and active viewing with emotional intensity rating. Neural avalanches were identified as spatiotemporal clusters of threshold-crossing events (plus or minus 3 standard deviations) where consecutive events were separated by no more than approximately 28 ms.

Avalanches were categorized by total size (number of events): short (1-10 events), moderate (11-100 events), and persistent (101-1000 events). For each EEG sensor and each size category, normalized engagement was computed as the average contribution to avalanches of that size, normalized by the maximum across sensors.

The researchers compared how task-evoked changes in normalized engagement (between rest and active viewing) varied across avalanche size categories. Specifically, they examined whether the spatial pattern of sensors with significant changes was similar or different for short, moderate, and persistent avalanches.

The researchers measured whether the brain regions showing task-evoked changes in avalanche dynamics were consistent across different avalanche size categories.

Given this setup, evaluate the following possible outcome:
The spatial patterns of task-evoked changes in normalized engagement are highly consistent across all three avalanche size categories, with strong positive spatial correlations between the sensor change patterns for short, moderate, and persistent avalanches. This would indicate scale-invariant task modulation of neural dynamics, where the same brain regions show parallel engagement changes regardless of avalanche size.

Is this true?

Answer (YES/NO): NO